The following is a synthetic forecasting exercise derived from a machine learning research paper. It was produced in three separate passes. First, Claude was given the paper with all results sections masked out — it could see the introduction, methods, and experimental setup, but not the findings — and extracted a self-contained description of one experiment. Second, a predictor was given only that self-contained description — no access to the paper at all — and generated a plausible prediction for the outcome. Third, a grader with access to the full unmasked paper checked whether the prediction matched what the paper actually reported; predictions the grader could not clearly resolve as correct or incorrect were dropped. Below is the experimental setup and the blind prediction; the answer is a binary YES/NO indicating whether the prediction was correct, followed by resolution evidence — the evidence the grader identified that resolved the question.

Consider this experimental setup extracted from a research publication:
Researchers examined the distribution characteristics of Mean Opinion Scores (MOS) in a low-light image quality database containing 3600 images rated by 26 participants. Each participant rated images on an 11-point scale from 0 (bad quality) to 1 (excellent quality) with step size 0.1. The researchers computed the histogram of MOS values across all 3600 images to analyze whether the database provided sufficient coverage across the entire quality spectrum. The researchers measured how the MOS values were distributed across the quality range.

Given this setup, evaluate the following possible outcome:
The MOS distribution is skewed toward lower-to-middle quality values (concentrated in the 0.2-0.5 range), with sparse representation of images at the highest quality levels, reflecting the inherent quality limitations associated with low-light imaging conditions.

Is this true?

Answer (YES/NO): NO